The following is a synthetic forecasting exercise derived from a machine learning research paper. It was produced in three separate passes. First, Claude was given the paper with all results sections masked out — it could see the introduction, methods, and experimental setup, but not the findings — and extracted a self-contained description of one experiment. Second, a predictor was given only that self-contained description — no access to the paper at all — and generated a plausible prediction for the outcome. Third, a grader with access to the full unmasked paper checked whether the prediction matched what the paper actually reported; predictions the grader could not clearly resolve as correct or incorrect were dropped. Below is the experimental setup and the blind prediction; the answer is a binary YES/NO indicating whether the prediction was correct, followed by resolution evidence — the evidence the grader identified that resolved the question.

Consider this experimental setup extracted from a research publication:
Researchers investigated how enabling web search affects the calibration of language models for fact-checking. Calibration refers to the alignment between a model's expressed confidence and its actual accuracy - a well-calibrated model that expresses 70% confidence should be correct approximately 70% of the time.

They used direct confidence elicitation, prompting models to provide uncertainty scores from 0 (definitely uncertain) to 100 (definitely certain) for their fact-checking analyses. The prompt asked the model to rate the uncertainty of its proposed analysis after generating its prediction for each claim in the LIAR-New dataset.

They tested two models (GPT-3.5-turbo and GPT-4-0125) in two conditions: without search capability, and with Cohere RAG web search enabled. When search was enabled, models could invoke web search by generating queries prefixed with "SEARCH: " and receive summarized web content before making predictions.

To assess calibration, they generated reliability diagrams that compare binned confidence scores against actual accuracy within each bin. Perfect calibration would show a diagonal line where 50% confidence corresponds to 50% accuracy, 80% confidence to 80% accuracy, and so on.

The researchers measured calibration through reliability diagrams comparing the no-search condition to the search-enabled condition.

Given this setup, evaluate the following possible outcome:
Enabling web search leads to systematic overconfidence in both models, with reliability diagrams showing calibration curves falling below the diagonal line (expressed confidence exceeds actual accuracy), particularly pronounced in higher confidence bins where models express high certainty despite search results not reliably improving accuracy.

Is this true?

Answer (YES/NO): NO